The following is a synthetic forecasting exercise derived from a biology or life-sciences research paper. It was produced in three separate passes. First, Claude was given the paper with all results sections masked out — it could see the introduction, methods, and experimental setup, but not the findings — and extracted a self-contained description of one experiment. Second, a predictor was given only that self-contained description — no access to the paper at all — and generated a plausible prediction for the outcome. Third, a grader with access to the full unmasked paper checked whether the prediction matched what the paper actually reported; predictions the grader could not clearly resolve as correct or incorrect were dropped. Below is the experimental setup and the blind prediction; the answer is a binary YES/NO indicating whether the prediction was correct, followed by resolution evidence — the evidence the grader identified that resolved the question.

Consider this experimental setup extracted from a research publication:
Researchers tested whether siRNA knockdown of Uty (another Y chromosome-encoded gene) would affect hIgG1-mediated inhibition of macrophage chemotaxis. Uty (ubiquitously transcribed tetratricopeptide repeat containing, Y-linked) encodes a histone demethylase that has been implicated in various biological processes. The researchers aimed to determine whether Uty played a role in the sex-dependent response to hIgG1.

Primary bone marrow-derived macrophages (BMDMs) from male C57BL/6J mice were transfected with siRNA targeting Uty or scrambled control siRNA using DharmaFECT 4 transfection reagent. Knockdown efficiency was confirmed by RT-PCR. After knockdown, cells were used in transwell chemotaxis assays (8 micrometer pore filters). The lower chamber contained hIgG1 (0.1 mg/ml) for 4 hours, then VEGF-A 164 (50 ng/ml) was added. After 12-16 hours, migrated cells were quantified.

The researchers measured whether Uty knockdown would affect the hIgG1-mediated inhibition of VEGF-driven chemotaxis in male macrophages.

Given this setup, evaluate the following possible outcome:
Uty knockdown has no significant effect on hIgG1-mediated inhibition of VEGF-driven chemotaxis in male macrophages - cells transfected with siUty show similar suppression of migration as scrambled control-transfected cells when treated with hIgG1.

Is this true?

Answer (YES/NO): NO